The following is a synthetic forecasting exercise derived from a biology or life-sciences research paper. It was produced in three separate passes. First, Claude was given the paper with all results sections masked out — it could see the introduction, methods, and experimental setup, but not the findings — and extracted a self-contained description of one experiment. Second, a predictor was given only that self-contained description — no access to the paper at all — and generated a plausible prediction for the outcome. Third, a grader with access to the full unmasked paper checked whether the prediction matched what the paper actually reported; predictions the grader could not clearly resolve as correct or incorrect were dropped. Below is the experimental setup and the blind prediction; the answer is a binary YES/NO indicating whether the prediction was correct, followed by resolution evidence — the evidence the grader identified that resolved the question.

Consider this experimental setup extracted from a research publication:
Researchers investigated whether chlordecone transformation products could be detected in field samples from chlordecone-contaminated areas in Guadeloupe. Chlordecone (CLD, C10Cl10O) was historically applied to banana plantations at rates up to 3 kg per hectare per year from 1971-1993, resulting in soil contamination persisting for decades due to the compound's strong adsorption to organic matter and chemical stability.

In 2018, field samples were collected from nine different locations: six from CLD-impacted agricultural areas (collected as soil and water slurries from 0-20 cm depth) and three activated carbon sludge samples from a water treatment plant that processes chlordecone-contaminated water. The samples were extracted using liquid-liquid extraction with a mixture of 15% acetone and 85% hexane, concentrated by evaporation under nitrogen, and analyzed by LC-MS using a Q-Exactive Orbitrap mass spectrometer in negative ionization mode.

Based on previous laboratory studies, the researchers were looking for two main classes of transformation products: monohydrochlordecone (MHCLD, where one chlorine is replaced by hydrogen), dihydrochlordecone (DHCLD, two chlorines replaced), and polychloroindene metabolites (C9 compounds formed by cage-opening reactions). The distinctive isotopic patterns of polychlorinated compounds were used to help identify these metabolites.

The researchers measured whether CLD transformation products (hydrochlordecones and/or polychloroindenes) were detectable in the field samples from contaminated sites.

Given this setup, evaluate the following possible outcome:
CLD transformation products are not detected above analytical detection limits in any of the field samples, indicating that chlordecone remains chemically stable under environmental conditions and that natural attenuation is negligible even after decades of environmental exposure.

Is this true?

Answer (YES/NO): NO